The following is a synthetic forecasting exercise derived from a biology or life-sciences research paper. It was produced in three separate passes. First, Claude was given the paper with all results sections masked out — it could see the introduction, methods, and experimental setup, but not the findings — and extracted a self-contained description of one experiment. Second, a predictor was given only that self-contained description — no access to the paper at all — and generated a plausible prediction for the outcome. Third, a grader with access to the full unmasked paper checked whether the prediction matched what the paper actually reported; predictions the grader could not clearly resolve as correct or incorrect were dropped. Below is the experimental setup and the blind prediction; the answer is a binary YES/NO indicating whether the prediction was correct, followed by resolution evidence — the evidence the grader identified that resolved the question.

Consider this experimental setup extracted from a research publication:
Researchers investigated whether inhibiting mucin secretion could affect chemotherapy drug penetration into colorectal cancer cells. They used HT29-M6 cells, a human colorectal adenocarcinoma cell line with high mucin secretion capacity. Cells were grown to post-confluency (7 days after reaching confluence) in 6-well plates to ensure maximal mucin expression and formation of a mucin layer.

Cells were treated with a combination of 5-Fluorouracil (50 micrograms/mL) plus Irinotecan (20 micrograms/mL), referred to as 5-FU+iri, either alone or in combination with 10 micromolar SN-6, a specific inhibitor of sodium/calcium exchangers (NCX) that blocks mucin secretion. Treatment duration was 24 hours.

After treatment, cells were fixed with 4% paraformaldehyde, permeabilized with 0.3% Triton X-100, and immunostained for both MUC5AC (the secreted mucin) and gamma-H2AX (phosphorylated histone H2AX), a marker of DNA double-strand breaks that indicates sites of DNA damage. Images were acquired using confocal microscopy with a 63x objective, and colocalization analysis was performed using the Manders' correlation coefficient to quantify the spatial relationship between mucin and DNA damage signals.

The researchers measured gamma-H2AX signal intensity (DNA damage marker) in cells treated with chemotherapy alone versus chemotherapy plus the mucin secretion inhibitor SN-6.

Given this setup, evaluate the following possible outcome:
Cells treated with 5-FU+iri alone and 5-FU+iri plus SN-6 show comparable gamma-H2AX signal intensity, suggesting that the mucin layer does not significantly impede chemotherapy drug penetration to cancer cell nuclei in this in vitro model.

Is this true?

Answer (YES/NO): NO